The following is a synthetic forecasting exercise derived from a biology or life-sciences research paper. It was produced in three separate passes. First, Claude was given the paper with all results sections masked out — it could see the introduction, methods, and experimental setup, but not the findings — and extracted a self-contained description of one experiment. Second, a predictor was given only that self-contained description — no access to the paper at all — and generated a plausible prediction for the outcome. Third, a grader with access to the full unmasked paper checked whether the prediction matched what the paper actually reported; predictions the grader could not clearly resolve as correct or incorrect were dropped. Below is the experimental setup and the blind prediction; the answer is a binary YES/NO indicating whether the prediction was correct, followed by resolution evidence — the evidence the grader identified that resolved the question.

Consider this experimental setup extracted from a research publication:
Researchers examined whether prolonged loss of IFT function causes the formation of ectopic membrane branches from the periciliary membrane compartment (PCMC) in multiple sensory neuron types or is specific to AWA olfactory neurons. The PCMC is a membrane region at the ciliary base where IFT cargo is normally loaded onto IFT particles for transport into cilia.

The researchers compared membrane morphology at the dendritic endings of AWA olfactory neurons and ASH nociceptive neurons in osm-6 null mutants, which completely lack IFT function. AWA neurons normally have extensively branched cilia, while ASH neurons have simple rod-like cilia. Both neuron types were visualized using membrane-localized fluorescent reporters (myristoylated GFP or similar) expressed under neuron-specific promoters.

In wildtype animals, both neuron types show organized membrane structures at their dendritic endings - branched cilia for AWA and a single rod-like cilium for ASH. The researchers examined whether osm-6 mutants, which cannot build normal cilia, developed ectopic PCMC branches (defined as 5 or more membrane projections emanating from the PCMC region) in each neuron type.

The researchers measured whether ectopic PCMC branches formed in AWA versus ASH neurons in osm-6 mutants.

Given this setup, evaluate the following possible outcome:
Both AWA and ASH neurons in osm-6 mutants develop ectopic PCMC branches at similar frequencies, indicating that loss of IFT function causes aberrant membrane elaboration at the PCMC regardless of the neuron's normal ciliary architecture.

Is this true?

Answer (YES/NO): NO